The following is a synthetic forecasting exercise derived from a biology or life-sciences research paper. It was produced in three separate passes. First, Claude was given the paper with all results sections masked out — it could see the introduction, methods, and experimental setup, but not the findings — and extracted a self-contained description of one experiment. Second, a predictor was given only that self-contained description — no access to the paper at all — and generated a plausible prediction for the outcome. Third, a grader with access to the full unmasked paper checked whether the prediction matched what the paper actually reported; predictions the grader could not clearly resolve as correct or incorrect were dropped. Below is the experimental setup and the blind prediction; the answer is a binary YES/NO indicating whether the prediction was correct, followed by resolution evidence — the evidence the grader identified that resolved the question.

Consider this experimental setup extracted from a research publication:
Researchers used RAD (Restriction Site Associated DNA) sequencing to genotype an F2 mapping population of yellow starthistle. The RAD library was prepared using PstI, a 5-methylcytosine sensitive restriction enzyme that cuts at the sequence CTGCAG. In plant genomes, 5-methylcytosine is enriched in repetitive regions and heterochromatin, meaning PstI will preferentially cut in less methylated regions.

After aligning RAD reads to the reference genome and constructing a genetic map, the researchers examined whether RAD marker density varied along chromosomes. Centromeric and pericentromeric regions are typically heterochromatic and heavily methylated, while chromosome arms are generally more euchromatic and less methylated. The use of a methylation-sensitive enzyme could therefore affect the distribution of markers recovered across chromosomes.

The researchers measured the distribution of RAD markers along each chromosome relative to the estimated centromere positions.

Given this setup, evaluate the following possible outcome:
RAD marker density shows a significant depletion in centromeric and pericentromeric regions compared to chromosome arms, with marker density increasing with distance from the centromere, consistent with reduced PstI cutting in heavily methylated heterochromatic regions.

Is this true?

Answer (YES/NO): YES